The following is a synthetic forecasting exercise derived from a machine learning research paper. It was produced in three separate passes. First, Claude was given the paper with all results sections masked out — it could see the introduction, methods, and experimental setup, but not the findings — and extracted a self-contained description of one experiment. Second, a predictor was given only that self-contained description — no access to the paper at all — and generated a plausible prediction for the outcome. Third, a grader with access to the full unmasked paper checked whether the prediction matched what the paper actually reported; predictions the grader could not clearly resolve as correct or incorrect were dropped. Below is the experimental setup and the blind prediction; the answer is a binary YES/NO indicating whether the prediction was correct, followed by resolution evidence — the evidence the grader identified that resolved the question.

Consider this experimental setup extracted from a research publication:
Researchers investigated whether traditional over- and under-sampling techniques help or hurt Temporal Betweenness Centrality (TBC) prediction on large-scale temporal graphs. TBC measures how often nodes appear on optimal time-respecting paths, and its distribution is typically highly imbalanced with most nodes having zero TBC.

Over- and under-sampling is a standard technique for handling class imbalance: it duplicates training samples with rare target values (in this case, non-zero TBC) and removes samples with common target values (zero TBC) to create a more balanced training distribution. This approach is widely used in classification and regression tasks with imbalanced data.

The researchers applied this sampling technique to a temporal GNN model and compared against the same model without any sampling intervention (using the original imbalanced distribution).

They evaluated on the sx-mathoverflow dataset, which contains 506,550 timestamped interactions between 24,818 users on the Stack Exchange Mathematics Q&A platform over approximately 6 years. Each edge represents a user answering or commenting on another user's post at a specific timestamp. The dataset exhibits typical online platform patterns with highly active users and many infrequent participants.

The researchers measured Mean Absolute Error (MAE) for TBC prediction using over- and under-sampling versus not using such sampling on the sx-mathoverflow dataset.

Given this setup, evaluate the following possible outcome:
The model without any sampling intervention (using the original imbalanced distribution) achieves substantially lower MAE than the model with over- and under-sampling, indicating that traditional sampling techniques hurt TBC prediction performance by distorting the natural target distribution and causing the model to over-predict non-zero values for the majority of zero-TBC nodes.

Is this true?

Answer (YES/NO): YES